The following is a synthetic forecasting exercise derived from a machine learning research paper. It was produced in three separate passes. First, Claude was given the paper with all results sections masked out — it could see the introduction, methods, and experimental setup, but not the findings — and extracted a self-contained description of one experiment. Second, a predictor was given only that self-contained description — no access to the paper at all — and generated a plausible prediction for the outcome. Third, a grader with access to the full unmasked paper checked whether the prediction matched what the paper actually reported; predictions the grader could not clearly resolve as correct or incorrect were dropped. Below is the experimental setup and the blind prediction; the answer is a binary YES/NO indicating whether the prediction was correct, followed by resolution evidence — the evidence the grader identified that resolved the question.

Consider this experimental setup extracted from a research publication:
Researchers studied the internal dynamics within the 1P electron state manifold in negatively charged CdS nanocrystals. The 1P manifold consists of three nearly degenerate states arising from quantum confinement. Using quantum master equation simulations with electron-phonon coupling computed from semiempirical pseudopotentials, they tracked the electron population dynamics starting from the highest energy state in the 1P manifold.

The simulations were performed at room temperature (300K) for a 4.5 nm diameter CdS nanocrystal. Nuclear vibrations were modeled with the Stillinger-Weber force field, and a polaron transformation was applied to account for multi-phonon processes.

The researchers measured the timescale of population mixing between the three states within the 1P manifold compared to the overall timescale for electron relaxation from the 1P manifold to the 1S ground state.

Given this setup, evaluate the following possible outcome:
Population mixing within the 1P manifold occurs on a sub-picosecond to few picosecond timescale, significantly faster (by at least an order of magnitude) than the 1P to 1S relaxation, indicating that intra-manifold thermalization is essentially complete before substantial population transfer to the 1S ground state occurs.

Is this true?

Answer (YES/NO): YES